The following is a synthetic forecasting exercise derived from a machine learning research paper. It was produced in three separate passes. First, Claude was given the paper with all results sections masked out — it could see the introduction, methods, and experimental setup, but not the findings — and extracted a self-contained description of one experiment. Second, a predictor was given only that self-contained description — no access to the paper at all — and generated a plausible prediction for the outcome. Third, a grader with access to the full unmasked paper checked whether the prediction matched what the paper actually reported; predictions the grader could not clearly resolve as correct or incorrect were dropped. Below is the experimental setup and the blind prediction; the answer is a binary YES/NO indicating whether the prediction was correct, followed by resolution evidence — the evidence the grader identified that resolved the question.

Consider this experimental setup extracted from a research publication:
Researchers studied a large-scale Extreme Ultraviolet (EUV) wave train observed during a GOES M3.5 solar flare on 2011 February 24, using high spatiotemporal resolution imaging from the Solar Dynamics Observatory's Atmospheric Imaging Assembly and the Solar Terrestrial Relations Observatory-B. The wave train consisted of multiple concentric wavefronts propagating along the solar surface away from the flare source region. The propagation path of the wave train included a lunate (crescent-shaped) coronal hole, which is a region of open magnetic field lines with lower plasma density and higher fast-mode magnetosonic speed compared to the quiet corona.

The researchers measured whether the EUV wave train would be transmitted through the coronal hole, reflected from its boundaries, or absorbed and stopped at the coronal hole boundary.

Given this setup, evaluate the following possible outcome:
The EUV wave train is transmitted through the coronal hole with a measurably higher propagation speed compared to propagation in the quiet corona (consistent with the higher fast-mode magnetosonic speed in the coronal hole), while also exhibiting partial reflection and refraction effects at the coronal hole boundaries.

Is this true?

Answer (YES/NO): YES